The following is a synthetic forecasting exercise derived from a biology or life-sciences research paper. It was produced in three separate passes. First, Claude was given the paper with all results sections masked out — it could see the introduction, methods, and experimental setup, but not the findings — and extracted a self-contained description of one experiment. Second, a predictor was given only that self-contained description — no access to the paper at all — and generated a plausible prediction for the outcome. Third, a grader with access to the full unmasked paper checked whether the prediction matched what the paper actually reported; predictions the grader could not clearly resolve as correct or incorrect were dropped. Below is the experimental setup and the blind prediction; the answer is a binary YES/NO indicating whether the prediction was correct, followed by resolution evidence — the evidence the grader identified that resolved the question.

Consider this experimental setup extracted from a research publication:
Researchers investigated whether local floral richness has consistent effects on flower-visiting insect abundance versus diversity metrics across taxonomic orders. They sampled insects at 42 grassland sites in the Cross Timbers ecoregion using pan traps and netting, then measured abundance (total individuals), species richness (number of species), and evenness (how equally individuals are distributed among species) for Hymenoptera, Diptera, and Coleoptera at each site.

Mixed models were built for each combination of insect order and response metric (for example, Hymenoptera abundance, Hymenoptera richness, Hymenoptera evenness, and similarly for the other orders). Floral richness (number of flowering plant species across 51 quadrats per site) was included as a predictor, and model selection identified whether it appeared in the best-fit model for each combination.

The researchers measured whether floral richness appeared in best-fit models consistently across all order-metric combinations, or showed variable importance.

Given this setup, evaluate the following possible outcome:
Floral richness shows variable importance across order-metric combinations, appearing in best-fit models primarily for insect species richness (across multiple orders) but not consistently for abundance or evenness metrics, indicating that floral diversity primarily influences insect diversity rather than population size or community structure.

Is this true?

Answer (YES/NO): NO